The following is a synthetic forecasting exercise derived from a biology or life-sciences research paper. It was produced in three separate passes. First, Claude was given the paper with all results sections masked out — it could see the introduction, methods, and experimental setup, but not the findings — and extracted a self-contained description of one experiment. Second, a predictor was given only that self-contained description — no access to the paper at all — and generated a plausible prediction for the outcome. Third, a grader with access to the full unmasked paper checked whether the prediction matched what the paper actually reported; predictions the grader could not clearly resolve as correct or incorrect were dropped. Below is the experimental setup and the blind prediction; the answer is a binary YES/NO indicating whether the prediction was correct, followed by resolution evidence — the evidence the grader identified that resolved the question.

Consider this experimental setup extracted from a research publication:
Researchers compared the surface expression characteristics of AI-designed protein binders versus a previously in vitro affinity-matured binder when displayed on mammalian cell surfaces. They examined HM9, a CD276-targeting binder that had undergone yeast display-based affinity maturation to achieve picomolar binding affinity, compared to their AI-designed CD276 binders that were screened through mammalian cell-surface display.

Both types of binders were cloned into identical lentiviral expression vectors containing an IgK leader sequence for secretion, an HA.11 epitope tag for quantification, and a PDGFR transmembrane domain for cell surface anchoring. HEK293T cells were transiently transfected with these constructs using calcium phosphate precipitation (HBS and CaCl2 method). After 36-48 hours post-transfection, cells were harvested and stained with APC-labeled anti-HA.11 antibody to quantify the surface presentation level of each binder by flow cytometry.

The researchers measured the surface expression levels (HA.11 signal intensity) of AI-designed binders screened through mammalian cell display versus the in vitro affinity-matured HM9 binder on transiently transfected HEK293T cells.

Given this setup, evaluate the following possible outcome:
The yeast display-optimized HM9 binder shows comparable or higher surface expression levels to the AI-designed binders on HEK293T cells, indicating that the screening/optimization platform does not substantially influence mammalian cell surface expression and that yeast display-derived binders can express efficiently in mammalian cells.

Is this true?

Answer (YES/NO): NO